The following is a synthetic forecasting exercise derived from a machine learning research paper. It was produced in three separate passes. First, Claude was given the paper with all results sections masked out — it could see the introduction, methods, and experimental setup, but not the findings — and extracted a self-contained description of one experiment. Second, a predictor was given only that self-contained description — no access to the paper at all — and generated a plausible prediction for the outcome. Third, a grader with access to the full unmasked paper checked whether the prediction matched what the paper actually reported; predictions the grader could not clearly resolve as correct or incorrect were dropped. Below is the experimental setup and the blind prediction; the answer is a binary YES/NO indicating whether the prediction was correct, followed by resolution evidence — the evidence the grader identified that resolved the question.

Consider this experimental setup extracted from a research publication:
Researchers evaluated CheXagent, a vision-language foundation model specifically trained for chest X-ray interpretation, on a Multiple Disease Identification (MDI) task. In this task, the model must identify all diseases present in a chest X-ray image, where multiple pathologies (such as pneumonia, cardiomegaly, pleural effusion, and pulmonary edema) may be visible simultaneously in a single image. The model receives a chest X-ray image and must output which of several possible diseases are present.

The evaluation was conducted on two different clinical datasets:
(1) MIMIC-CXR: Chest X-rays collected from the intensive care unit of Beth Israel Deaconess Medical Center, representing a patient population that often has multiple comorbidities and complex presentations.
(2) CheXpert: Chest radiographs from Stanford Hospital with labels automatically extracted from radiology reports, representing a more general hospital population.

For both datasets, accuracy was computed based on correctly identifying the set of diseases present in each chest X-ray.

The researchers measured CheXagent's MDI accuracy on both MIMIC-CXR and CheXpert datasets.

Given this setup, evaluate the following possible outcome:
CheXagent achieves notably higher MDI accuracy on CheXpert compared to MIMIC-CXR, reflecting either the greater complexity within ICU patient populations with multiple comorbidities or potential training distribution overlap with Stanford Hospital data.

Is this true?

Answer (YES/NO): NO